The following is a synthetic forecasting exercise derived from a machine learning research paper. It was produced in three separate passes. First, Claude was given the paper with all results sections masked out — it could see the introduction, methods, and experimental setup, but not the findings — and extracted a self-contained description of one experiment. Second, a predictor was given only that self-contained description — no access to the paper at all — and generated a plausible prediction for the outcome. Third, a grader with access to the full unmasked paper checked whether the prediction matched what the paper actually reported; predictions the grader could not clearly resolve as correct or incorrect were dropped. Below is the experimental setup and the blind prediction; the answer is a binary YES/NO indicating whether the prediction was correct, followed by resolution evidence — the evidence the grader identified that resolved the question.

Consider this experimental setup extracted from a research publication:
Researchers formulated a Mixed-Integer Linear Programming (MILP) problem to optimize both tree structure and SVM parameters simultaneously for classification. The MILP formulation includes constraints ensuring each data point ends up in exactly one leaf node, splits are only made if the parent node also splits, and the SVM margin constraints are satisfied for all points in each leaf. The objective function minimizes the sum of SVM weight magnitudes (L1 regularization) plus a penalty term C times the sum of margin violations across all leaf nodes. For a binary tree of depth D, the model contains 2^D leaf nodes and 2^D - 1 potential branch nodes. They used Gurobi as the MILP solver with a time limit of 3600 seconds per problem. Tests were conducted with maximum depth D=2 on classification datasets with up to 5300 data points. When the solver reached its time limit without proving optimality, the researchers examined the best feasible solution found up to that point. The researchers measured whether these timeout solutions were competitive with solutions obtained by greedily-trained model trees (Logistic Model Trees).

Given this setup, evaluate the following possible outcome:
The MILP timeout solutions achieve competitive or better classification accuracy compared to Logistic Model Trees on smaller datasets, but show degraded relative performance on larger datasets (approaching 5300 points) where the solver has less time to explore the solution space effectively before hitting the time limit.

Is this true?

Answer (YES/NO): NO